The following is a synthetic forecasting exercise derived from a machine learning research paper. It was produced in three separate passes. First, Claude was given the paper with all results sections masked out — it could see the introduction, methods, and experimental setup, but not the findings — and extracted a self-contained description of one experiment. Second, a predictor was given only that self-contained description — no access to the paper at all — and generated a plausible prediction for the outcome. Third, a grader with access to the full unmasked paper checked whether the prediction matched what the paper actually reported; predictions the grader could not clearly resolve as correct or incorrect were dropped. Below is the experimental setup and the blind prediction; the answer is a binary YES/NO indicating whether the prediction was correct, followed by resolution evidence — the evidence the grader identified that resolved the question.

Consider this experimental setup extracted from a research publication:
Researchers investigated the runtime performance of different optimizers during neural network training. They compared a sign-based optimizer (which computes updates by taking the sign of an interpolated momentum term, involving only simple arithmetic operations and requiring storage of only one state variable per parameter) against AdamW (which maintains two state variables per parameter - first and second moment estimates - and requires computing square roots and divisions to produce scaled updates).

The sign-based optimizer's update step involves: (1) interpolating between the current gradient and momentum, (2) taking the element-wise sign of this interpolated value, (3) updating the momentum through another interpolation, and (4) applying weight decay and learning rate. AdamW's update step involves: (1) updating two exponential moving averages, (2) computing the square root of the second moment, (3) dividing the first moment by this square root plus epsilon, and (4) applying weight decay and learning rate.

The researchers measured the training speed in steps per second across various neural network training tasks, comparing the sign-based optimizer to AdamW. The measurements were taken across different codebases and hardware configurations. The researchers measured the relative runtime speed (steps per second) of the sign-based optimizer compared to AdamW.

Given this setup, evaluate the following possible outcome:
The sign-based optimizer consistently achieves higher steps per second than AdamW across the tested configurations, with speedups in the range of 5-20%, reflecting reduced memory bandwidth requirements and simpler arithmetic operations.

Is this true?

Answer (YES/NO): NO